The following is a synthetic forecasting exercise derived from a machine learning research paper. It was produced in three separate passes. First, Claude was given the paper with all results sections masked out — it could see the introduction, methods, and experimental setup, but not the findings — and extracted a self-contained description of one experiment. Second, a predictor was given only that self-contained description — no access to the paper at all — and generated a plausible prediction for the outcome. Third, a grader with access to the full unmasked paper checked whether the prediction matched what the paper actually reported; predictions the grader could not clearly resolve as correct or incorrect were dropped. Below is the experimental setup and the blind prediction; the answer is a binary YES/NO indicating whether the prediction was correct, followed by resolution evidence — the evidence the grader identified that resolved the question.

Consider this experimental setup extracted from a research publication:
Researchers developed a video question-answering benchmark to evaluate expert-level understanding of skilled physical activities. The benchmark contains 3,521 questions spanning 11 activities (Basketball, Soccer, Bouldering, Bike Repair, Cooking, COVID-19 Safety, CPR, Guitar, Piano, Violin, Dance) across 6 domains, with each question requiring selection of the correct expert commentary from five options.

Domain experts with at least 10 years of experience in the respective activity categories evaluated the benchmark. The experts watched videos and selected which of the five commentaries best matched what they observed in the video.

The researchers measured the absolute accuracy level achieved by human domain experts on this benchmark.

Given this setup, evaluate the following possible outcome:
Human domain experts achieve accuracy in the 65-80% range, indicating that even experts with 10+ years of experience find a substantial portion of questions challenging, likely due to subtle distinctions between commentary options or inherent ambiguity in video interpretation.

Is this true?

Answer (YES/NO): NO